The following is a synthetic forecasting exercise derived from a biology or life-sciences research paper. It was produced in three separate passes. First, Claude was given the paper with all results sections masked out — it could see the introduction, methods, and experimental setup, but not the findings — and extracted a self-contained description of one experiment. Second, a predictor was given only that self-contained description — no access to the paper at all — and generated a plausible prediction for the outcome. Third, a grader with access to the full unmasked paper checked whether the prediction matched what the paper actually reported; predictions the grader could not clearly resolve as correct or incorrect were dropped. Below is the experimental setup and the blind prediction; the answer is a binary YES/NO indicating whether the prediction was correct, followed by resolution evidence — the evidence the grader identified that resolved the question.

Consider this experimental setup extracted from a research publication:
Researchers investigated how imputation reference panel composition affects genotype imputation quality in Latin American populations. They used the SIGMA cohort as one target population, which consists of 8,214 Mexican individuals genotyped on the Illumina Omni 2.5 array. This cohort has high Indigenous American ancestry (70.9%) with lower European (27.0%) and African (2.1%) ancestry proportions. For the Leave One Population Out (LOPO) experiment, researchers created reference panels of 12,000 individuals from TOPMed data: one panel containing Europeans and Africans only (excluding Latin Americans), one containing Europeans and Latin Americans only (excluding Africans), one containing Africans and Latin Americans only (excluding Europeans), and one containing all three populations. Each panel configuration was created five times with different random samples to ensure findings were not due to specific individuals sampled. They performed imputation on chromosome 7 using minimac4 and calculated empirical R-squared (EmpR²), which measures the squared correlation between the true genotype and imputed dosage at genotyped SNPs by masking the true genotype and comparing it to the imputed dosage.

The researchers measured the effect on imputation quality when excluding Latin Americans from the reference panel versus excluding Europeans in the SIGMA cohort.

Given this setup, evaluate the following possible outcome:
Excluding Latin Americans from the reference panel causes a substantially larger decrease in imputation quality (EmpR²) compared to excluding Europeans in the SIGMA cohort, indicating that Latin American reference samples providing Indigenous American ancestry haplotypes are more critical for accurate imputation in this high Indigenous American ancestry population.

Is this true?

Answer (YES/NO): YES